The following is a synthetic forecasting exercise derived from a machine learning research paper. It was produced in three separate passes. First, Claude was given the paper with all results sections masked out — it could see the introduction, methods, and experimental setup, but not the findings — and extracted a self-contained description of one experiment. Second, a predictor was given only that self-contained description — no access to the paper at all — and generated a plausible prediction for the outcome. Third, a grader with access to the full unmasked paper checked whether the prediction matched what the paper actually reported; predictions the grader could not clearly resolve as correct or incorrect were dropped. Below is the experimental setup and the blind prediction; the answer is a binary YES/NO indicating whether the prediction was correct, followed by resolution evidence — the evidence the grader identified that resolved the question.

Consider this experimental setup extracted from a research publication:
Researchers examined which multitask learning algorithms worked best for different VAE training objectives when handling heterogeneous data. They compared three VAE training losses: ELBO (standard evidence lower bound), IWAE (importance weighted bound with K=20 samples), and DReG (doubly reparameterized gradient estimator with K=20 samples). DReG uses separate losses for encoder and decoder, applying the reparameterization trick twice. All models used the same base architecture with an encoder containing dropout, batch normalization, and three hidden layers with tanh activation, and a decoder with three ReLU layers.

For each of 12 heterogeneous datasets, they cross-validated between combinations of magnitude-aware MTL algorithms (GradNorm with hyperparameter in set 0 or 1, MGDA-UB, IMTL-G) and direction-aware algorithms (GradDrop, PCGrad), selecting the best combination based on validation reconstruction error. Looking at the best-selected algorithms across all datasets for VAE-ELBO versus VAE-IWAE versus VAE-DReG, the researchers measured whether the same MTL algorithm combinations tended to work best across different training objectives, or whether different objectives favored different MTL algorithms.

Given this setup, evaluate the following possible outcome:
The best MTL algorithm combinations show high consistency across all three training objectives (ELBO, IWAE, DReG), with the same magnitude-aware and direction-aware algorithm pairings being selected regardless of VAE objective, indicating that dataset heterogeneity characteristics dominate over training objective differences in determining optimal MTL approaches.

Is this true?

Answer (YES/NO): NO